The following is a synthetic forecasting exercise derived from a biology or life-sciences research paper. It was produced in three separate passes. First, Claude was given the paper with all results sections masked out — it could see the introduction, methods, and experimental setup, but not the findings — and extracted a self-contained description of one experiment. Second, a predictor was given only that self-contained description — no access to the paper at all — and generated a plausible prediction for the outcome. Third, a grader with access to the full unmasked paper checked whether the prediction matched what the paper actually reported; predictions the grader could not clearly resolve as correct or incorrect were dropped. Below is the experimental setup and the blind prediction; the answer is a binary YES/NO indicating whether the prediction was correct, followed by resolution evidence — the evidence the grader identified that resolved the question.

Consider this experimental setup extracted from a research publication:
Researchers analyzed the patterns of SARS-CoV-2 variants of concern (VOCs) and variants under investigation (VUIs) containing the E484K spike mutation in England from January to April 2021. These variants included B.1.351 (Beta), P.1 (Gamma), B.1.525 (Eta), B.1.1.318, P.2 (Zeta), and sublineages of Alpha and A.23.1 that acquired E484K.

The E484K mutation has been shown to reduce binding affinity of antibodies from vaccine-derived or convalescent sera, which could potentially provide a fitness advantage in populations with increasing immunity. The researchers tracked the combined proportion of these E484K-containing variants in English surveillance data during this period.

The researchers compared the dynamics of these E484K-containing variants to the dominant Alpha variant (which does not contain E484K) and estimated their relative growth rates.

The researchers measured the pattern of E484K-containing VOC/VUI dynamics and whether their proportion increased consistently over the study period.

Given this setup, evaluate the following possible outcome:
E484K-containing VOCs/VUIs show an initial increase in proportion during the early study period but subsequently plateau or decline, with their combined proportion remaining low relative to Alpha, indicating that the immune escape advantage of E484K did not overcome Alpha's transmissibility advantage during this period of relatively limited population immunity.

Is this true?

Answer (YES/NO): NO